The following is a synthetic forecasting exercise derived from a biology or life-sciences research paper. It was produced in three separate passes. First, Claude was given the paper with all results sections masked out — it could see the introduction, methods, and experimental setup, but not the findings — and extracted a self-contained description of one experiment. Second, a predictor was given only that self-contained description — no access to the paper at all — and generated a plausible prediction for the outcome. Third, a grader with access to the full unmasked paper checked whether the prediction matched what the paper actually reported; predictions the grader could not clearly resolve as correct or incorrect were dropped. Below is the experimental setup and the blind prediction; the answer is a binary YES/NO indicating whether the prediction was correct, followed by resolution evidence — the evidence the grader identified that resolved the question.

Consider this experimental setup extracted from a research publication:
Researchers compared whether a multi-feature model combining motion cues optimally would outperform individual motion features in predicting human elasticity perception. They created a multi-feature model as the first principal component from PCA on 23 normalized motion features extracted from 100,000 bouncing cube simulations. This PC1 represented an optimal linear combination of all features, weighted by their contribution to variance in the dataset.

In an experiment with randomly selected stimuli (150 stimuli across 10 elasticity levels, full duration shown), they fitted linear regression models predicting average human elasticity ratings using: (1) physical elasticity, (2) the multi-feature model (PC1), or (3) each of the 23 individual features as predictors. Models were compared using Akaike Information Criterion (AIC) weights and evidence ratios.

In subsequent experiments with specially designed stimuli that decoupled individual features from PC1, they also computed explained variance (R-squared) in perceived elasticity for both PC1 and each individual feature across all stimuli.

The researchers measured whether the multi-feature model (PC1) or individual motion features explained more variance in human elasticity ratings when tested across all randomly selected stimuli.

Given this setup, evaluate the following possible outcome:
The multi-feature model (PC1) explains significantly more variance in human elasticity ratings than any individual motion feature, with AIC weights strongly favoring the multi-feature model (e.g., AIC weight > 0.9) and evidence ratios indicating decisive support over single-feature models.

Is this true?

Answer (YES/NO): NO